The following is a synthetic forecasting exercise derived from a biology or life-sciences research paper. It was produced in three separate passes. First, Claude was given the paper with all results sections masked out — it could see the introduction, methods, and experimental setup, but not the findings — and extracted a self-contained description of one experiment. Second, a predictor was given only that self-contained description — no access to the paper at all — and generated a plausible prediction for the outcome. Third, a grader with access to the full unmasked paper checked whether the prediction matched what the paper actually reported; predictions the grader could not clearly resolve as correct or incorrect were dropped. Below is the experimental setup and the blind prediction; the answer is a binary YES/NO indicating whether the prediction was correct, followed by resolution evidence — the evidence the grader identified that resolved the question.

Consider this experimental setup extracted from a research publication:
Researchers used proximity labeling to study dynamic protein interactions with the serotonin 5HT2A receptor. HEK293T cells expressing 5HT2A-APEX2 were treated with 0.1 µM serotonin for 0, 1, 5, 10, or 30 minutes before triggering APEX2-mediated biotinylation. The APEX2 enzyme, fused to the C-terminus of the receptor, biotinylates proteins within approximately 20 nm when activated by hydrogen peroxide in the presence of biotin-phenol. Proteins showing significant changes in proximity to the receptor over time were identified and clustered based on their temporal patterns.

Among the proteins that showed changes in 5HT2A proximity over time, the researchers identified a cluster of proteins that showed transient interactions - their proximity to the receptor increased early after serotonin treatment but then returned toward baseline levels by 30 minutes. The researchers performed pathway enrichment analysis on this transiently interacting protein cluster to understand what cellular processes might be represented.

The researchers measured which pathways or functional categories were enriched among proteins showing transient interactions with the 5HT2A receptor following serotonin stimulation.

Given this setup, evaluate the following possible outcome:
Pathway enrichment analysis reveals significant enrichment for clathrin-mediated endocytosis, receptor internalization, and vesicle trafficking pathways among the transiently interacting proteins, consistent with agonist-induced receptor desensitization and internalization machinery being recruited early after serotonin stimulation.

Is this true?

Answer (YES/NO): NO